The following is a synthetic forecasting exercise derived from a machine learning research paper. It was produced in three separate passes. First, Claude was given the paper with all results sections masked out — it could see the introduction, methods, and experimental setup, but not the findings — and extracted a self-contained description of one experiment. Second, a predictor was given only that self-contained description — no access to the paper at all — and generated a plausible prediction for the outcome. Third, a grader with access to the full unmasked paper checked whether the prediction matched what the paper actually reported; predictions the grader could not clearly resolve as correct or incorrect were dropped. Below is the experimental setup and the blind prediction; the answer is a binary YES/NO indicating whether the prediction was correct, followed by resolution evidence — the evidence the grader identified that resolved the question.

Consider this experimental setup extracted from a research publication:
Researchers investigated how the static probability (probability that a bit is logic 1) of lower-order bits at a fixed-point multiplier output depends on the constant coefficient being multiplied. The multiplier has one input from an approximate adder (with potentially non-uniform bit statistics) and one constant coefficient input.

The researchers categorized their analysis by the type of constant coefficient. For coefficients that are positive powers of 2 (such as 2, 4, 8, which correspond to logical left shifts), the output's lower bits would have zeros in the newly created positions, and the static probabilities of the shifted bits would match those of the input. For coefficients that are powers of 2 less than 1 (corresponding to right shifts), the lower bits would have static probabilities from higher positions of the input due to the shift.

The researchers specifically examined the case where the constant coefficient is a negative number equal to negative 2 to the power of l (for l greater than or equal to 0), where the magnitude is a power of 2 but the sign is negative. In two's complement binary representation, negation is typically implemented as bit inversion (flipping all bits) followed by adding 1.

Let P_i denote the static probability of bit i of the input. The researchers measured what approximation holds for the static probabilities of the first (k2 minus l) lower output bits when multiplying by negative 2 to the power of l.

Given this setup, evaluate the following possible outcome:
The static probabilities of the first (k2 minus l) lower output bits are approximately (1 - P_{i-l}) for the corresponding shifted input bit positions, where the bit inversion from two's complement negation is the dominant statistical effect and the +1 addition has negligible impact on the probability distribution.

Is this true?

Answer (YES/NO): NO